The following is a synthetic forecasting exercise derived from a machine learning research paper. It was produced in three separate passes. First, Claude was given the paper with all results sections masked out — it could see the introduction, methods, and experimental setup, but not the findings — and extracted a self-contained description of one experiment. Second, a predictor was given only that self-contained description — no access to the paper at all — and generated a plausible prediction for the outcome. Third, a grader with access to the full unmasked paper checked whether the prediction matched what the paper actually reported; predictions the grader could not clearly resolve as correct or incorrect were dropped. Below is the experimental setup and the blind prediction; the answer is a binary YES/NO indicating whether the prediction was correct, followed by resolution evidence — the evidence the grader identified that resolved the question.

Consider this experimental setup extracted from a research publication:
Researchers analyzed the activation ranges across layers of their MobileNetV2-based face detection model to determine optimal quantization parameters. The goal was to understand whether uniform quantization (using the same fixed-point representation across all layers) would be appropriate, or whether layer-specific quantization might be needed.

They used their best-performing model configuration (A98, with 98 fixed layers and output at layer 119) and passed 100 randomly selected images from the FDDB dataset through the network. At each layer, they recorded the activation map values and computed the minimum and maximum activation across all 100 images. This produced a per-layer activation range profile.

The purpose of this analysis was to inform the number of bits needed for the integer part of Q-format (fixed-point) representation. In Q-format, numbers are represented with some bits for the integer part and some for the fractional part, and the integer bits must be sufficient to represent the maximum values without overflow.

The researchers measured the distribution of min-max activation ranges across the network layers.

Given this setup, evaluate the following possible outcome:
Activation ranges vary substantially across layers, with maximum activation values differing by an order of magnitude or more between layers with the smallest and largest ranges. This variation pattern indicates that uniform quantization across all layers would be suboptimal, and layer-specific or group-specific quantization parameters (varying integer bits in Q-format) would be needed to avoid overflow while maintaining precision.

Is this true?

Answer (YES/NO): NO